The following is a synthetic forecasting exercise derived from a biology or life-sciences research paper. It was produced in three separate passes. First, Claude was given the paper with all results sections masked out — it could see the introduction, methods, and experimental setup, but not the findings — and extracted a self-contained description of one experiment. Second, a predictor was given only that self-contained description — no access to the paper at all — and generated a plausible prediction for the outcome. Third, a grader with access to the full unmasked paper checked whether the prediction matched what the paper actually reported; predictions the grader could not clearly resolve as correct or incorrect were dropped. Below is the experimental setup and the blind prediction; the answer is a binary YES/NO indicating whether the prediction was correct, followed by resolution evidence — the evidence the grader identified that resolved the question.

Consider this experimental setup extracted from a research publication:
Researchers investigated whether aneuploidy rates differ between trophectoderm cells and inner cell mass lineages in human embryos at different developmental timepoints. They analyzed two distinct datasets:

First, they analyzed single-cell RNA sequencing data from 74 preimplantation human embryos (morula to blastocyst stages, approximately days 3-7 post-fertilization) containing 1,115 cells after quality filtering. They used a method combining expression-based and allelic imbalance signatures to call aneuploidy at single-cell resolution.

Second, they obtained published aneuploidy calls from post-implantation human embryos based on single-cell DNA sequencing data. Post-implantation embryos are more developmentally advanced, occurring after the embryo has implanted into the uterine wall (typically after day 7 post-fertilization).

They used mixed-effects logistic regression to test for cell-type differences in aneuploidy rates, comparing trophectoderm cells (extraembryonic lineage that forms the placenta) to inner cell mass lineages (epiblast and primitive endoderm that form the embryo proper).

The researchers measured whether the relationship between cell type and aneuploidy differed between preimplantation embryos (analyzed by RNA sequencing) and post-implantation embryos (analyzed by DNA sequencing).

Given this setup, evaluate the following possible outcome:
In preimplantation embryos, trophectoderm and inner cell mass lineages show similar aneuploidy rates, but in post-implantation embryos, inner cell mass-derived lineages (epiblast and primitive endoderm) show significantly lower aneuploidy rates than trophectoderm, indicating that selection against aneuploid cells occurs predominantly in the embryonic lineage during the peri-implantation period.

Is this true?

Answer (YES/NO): YES